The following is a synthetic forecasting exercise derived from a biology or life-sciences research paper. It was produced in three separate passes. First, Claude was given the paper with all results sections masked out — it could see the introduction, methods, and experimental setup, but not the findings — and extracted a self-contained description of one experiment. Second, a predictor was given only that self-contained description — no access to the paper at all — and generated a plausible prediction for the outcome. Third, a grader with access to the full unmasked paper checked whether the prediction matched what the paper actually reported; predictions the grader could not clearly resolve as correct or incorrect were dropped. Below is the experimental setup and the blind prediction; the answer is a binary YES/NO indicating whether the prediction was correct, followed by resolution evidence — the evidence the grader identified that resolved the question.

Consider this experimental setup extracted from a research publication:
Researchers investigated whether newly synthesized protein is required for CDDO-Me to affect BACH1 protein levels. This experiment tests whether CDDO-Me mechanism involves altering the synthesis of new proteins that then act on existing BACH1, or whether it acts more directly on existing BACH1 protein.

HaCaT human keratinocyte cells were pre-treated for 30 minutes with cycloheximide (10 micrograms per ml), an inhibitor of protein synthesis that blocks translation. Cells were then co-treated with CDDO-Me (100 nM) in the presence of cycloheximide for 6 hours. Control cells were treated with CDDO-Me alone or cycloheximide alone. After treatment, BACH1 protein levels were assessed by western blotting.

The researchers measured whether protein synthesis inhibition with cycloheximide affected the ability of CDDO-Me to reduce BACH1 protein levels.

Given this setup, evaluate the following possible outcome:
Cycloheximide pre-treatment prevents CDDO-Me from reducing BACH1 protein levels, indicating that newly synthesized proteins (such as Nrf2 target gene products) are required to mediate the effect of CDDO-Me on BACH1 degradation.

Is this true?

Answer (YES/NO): NO